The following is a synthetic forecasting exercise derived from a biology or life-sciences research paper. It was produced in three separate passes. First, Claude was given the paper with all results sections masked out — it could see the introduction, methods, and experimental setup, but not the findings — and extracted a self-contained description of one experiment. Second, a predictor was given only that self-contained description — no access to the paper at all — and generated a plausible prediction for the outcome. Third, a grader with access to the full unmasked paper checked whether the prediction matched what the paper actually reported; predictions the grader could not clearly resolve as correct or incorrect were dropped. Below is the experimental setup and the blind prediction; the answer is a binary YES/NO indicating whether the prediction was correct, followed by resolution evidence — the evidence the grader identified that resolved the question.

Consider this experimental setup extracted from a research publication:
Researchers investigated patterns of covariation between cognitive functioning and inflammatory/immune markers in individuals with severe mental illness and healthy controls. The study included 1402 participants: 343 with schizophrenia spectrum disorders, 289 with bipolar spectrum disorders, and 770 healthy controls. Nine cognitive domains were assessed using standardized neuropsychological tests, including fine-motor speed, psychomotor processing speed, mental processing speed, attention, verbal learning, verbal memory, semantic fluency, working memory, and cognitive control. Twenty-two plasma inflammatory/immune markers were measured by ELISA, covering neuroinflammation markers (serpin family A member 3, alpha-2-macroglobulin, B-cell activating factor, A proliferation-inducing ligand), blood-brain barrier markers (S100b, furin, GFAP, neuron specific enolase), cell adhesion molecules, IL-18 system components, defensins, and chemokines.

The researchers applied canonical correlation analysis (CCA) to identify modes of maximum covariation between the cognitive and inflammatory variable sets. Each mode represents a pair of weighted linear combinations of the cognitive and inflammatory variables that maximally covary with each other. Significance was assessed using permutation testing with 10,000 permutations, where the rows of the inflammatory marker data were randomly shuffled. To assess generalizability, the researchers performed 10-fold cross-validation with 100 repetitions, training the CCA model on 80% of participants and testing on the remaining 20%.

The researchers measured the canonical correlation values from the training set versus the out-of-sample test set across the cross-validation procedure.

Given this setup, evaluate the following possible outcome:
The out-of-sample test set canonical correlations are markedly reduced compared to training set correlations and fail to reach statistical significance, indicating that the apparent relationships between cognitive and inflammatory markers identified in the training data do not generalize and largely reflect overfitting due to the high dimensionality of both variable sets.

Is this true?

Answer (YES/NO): NO